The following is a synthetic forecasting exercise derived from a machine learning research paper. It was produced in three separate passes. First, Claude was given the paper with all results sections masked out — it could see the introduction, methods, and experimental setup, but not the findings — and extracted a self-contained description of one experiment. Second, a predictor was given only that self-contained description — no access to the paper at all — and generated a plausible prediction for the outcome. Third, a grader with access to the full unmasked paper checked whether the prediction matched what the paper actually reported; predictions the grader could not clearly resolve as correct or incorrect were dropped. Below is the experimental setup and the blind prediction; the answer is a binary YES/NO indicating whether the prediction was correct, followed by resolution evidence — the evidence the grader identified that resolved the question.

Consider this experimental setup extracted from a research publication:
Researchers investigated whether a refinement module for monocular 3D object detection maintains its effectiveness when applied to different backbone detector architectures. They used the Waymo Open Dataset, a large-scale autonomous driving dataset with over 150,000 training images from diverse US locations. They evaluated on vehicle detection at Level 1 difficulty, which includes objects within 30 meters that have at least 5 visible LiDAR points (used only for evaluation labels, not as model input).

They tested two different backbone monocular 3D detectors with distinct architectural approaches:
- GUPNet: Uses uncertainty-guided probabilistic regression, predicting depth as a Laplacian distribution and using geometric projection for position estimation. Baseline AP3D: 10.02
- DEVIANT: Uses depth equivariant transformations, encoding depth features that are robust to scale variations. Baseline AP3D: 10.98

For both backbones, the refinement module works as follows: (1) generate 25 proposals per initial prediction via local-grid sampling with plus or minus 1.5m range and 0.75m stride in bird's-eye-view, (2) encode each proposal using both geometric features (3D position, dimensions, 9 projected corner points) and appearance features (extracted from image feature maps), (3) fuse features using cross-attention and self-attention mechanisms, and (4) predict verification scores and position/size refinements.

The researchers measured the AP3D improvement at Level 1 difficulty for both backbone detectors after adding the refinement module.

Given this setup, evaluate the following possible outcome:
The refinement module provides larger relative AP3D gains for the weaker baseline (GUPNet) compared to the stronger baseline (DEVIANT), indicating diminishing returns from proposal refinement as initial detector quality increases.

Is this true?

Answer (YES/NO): YES